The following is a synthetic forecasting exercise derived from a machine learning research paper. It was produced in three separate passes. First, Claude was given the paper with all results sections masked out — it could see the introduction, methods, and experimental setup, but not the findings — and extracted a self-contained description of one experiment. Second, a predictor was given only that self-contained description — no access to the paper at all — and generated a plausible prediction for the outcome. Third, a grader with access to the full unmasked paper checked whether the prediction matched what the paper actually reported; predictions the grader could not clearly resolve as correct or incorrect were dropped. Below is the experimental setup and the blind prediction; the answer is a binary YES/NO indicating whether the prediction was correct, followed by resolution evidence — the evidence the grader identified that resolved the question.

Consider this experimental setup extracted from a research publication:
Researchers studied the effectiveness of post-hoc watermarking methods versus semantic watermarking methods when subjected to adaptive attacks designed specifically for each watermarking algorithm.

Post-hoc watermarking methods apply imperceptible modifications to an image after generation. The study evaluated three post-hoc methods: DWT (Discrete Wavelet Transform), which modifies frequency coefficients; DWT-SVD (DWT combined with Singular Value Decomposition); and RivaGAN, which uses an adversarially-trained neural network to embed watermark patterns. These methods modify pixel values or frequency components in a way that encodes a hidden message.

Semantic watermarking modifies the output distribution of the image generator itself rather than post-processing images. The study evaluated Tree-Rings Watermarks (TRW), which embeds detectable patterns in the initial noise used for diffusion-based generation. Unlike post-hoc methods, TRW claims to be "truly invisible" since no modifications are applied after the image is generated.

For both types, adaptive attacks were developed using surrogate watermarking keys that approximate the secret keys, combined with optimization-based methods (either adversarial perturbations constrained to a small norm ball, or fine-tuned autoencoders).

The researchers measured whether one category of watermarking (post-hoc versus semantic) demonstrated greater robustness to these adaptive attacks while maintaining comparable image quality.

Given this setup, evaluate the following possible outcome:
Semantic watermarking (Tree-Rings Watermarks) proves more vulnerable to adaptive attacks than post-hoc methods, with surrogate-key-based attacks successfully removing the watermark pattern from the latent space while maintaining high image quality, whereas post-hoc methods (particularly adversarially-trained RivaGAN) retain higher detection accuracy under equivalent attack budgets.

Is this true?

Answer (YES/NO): NO